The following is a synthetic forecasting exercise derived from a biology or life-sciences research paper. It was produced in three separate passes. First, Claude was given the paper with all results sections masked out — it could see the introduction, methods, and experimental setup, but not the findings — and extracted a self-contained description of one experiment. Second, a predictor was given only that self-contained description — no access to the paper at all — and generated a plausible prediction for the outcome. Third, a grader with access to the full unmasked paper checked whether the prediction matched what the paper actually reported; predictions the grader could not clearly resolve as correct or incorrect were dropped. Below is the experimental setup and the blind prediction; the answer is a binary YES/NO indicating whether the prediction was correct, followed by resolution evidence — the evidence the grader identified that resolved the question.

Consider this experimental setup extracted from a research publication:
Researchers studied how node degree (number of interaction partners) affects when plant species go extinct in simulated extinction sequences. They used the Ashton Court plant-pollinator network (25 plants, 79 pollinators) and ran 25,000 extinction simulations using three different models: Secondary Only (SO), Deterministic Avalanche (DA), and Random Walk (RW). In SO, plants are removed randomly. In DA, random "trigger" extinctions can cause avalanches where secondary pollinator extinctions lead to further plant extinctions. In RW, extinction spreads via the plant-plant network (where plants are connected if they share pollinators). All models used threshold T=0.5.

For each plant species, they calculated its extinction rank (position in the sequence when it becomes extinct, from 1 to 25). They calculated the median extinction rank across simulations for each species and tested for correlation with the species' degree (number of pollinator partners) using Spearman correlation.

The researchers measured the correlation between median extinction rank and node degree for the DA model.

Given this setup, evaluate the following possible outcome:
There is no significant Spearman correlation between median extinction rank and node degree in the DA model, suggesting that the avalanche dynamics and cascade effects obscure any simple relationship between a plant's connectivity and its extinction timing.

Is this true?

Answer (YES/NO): NO